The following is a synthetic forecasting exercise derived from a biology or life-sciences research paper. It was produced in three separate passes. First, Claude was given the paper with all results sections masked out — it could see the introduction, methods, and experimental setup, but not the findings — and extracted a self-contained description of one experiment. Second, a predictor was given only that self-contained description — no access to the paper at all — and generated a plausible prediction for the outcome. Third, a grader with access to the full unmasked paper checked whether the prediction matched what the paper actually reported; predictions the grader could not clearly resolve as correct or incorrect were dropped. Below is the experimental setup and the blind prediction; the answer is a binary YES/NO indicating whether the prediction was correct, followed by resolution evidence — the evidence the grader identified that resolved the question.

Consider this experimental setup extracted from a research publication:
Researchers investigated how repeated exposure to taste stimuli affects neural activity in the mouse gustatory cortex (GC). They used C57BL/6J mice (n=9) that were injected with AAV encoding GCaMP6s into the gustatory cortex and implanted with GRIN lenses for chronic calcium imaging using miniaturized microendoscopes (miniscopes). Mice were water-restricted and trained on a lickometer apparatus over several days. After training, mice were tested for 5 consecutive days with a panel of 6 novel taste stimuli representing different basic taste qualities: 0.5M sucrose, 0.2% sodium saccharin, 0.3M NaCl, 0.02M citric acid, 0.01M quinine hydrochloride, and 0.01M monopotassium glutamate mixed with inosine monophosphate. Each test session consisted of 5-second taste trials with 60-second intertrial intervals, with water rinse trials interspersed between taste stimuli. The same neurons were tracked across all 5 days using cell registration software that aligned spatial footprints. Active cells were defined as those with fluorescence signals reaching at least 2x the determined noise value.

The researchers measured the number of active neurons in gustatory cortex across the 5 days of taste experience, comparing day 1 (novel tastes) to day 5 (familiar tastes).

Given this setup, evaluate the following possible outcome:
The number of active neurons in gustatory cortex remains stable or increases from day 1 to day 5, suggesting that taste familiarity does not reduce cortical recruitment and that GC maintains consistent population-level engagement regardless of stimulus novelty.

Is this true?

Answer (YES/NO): NO